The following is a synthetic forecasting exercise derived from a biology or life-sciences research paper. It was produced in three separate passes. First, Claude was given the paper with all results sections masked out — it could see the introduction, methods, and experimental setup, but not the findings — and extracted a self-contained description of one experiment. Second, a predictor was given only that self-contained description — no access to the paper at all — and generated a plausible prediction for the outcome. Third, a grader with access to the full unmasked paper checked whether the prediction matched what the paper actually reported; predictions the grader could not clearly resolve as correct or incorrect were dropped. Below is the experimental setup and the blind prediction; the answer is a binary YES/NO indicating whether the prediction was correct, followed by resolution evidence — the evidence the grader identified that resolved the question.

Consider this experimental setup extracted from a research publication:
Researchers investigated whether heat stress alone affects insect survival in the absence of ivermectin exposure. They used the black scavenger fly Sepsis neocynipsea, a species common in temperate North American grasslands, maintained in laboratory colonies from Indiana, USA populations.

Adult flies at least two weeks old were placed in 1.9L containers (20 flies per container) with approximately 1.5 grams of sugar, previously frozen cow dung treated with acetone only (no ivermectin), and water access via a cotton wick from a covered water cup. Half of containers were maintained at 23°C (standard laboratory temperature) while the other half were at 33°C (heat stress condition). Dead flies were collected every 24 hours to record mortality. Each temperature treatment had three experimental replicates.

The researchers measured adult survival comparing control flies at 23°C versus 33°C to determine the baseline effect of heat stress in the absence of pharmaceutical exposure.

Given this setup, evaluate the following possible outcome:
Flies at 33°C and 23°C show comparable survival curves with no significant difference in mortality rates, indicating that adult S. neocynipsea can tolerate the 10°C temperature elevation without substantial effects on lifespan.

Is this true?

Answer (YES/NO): NO